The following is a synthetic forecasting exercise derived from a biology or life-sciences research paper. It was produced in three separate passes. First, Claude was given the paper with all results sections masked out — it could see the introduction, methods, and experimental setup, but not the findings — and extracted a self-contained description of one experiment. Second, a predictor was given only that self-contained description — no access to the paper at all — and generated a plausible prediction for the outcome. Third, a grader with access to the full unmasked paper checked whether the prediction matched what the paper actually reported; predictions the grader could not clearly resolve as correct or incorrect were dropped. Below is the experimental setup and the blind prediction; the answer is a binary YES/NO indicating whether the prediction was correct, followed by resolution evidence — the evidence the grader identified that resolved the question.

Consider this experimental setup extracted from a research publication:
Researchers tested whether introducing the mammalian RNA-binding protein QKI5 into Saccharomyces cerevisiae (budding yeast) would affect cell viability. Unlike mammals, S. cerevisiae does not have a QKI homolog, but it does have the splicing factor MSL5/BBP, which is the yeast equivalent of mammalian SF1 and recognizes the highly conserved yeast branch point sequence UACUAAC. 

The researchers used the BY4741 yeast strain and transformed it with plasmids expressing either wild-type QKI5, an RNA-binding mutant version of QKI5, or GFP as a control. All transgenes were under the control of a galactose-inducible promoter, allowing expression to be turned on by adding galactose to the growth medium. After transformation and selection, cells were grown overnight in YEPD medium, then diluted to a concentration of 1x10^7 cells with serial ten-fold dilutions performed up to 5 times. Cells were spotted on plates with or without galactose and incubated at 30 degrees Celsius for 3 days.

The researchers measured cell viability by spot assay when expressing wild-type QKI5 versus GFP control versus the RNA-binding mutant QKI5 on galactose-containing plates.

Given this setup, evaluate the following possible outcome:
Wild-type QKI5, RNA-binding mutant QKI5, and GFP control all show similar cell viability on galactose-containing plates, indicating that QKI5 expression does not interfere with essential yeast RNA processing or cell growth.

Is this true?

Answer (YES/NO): NO